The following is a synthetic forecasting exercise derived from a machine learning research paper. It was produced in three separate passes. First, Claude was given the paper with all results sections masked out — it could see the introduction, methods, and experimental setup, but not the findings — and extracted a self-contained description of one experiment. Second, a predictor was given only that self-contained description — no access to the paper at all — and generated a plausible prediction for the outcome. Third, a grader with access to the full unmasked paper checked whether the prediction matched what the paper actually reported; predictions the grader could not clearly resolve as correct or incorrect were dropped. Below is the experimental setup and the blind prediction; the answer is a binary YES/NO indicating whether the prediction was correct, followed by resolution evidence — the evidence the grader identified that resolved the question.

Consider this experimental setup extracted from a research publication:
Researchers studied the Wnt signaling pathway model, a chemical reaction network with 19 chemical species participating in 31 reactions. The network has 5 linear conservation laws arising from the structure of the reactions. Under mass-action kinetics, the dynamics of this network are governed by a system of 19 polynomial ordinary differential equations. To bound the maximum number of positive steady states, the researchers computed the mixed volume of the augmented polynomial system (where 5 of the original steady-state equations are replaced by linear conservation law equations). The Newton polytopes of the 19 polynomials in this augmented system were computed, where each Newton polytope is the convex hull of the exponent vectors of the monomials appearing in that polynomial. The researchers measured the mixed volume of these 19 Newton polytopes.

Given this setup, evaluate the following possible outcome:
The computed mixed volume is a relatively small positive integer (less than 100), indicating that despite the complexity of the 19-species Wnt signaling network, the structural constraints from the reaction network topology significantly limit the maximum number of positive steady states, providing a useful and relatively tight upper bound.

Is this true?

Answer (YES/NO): NO